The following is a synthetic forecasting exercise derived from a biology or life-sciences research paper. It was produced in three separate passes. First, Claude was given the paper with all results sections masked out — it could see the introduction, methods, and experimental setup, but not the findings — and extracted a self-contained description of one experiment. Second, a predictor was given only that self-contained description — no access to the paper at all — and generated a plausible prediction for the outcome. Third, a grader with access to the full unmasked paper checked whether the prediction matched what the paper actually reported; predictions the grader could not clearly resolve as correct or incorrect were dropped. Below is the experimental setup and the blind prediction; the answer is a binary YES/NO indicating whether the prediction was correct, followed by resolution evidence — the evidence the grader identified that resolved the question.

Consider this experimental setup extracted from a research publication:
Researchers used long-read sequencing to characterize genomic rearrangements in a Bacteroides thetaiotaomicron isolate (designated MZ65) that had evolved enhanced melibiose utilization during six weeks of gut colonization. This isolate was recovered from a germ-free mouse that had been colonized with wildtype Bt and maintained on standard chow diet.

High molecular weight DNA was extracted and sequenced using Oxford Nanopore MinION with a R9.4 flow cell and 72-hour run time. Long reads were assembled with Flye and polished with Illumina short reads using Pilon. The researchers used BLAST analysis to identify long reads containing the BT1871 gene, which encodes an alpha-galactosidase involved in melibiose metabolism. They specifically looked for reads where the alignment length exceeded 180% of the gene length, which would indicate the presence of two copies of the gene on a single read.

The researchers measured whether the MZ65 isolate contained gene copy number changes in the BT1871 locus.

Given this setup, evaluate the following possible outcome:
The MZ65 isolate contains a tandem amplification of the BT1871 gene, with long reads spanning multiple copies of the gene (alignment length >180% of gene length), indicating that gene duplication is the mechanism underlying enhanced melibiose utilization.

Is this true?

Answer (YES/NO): YES